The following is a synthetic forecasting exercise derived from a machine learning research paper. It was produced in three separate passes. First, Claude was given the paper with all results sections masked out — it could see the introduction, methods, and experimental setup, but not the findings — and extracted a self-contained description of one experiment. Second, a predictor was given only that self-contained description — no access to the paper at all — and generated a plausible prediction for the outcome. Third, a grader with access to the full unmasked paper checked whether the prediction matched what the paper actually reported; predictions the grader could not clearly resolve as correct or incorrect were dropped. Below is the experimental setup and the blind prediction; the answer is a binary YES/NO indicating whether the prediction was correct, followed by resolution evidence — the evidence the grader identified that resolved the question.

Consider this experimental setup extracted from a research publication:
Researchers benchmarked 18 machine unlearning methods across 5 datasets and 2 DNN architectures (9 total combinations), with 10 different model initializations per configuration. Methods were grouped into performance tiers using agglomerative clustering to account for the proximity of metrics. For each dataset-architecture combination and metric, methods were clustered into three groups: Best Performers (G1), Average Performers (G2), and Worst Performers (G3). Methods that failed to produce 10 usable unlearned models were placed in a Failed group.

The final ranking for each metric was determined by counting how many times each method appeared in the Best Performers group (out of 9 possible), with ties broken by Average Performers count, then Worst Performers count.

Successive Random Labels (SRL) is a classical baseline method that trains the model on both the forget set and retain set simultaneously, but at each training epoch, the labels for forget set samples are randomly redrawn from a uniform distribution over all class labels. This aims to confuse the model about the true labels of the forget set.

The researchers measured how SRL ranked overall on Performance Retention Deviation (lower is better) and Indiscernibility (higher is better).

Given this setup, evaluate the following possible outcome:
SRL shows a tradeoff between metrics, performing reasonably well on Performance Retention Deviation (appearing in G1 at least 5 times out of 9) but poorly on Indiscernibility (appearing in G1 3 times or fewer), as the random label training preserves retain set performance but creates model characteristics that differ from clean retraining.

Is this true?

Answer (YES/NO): NO